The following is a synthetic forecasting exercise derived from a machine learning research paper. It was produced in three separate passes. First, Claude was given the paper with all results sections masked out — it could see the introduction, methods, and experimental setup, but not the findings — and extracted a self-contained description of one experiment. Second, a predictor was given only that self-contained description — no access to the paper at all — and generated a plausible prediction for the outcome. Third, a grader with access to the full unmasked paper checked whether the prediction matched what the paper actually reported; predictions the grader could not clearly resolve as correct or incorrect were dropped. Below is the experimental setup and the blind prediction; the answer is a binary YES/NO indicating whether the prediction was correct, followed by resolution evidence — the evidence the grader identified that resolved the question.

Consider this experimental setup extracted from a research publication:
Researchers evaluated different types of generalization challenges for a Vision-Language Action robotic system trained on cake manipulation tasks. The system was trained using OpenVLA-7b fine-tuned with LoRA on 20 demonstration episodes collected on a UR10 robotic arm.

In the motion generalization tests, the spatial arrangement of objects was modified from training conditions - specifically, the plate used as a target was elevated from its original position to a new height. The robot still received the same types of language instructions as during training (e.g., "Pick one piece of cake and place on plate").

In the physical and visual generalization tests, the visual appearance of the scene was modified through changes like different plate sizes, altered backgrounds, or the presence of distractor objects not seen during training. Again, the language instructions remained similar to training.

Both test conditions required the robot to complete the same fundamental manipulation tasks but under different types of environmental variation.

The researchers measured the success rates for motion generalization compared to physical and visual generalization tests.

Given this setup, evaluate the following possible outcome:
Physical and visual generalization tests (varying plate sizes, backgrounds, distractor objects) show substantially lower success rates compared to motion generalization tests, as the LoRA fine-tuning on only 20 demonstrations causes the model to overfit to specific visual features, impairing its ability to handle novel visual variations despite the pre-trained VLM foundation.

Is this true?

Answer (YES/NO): NO